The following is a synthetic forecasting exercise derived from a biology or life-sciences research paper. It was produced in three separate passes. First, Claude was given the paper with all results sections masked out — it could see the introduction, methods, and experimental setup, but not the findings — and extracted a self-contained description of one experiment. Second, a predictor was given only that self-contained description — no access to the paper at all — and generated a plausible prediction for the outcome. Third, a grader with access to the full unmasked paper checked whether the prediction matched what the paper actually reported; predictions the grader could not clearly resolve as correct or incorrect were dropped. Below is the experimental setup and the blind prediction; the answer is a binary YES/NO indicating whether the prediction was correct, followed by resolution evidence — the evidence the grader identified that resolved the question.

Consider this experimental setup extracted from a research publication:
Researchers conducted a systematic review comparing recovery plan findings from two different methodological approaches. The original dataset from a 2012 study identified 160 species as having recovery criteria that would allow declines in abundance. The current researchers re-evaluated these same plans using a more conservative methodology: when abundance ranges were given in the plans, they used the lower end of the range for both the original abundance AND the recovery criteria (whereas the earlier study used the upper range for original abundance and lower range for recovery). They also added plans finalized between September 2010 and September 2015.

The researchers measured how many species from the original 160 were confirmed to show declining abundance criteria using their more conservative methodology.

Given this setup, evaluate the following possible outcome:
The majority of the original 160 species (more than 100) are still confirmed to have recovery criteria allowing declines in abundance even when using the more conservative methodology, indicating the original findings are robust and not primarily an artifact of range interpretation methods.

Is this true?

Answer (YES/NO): YES